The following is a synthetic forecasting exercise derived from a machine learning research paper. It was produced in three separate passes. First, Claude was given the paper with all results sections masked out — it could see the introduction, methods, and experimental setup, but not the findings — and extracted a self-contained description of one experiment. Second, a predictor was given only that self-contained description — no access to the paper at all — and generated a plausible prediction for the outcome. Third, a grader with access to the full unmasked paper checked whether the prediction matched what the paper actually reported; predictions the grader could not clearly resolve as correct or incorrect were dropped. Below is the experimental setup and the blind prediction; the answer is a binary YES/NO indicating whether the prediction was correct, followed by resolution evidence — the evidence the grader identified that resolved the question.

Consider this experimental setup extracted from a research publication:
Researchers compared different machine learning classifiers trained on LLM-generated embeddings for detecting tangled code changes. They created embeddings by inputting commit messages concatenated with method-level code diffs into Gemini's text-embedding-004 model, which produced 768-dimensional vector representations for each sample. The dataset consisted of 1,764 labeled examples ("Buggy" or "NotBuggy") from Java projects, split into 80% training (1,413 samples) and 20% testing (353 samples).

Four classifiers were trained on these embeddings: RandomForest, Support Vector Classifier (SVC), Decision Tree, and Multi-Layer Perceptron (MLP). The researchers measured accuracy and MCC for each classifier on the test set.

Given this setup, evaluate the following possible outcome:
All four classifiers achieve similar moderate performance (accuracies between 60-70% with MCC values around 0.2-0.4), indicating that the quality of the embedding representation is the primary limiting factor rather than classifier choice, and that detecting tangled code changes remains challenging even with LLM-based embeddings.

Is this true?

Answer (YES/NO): NO